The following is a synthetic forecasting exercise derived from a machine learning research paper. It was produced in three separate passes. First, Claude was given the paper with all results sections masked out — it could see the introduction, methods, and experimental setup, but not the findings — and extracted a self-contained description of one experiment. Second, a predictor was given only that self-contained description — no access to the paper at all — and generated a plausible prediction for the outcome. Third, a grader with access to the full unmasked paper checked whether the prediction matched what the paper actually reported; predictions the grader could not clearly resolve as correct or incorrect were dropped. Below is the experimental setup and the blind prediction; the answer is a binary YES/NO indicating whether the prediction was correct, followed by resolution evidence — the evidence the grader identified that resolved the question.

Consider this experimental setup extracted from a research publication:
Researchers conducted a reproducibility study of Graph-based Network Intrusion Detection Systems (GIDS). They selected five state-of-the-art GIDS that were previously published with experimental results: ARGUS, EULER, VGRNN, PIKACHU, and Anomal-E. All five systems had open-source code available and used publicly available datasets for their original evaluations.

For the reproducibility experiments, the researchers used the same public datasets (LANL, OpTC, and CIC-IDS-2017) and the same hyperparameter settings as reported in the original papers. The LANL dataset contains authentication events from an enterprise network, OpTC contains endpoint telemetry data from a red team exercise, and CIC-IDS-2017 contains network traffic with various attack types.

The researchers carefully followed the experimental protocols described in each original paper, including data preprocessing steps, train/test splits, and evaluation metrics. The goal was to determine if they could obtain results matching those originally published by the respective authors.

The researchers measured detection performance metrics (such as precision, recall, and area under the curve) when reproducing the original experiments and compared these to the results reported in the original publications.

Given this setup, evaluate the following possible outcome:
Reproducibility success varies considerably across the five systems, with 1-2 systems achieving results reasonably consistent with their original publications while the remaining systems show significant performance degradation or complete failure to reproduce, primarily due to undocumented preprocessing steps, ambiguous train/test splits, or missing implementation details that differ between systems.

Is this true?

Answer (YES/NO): NO